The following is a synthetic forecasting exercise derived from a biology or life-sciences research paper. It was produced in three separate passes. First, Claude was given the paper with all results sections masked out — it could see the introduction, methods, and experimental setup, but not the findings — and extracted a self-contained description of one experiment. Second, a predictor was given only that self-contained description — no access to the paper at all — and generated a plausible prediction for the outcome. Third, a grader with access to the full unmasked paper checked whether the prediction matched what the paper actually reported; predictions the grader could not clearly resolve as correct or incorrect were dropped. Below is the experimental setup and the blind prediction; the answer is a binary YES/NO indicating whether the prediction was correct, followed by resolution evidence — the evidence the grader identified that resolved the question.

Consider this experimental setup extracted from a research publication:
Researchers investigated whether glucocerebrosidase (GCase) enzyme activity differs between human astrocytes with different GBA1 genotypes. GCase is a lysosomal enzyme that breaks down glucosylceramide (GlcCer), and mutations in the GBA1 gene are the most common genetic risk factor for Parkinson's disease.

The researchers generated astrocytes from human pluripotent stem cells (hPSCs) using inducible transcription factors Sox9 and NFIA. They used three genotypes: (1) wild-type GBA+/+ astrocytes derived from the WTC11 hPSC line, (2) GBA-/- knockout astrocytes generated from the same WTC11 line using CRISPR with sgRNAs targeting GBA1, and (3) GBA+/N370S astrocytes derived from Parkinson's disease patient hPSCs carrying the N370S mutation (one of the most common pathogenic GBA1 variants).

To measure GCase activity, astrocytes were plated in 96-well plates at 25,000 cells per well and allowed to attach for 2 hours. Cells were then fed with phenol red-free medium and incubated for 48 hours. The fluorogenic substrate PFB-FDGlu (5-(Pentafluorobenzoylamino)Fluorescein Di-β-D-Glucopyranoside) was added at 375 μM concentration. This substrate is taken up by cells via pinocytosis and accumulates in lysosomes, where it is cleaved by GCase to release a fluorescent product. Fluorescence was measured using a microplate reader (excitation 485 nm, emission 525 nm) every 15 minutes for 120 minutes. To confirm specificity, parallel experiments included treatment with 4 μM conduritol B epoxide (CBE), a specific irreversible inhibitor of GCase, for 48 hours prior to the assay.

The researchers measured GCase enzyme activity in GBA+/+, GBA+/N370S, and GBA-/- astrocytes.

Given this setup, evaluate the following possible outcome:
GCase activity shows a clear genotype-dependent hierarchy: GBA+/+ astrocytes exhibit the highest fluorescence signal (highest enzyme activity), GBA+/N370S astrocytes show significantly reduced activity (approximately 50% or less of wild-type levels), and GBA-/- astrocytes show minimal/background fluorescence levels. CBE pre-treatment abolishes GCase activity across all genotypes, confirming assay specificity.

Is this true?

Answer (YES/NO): YES